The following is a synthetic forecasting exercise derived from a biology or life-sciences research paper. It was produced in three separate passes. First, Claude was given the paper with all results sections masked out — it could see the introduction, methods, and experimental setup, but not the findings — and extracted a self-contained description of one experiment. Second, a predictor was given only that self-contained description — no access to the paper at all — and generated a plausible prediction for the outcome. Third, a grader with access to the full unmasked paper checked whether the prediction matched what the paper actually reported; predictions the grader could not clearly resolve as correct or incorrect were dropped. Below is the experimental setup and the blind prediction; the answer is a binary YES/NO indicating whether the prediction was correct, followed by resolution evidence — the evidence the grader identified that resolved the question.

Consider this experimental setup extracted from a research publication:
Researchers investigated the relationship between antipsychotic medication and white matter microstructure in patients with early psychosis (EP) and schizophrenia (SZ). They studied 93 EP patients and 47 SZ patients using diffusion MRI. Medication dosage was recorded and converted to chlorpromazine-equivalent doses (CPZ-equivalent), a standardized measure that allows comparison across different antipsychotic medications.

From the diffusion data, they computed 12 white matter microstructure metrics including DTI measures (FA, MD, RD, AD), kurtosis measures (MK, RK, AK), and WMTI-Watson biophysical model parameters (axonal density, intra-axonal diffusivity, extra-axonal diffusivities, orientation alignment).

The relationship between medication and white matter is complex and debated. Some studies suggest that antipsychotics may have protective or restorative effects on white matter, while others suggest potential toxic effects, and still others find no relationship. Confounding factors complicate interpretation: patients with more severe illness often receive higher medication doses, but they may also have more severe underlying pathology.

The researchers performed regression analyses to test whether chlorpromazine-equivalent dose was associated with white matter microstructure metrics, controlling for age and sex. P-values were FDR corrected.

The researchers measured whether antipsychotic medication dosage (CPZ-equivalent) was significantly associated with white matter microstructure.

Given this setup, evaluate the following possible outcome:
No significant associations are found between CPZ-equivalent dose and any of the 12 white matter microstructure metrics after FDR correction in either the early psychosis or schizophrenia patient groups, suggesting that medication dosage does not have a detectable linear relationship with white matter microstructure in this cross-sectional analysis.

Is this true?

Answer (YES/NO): NO